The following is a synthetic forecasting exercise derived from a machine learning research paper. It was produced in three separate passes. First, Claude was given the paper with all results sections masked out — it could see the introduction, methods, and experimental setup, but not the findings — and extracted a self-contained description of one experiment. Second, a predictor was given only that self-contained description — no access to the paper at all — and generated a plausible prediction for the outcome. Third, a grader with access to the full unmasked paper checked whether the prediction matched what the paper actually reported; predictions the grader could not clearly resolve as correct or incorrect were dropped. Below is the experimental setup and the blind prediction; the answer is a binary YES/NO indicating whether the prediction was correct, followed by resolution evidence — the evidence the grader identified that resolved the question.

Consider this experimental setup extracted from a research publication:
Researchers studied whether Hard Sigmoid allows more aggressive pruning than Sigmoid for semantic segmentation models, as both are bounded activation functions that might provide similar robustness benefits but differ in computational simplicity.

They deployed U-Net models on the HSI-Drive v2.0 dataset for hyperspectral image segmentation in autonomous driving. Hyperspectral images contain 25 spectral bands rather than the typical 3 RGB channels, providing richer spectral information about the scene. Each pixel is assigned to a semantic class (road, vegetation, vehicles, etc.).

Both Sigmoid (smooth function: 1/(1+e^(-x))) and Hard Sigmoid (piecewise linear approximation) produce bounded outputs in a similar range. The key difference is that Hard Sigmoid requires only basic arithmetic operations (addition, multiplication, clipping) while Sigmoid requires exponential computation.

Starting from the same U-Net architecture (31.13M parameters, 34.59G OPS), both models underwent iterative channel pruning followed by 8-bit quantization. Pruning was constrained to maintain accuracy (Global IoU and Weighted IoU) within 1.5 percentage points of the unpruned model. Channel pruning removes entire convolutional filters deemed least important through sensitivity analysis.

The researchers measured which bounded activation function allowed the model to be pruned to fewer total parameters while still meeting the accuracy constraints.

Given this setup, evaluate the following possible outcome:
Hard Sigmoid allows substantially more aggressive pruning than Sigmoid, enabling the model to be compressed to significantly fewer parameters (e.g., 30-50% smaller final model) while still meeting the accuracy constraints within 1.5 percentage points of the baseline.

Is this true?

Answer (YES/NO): NO